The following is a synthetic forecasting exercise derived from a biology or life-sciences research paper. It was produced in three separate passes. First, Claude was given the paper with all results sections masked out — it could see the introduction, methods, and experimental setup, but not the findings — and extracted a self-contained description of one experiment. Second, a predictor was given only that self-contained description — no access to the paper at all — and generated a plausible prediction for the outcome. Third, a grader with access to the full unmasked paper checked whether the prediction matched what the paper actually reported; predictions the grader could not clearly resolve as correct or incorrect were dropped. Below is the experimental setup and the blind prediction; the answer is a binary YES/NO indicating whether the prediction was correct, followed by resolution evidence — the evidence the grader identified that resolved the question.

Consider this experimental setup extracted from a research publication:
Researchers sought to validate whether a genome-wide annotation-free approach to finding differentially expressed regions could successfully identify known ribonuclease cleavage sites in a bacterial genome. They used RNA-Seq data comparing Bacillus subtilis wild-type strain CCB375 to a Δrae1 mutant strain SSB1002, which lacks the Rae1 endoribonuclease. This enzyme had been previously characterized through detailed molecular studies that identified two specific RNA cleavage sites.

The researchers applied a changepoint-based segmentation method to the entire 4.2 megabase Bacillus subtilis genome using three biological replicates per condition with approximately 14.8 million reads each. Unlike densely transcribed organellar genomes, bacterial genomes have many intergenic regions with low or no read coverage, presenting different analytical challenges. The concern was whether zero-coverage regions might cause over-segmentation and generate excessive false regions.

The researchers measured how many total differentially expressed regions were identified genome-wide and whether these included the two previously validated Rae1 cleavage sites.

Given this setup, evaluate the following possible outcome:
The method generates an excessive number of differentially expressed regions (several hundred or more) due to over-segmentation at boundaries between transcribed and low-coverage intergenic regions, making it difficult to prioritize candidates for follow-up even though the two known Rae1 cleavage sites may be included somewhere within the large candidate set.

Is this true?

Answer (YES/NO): NO